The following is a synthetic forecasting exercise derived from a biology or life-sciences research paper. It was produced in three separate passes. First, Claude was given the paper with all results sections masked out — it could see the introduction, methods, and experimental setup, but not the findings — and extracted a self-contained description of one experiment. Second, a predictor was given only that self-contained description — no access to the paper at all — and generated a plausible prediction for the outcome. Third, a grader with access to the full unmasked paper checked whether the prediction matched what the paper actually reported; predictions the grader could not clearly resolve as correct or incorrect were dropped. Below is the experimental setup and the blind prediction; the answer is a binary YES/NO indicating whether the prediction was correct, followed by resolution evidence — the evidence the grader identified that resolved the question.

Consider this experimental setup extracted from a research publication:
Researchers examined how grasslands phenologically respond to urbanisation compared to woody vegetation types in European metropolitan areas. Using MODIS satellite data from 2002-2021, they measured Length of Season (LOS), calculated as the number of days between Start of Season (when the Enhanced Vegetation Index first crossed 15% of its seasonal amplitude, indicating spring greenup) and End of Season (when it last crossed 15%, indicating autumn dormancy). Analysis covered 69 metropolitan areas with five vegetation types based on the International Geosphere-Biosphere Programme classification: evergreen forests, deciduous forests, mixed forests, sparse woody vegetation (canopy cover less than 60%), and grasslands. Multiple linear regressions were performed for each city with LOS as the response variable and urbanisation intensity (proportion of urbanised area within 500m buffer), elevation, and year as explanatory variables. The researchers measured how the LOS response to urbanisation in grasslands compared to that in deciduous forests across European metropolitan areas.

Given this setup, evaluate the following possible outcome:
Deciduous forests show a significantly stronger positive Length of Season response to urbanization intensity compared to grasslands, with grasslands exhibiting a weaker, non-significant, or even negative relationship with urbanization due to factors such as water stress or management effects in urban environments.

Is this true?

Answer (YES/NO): NO